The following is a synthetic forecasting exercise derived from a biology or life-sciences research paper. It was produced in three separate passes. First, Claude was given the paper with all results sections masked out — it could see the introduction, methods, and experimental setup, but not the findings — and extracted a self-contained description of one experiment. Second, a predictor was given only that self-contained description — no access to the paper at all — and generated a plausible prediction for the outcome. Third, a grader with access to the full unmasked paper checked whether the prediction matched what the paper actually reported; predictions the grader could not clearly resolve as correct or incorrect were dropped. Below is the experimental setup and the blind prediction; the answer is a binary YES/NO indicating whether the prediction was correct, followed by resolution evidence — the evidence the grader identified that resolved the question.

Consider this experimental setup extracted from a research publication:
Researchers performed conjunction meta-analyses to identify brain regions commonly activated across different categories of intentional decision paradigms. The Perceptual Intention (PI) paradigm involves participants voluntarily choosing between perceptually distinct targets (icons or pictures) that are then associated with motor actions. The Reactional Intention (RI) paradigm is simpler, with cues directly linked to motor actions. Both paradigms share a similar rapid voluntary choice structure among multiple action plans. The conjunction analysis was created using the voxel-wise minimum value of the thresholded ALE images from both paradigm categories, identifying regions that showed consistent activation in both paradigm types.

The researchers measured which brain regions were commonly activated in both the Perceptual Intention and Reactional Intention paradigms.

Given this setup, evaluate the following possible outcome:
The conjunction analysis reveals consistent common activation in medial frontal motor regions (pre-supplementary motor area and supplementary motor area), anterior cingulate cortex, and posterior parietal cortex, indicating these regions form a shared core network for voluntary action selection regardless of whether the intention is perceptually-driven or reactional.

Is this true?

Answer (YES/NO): NO